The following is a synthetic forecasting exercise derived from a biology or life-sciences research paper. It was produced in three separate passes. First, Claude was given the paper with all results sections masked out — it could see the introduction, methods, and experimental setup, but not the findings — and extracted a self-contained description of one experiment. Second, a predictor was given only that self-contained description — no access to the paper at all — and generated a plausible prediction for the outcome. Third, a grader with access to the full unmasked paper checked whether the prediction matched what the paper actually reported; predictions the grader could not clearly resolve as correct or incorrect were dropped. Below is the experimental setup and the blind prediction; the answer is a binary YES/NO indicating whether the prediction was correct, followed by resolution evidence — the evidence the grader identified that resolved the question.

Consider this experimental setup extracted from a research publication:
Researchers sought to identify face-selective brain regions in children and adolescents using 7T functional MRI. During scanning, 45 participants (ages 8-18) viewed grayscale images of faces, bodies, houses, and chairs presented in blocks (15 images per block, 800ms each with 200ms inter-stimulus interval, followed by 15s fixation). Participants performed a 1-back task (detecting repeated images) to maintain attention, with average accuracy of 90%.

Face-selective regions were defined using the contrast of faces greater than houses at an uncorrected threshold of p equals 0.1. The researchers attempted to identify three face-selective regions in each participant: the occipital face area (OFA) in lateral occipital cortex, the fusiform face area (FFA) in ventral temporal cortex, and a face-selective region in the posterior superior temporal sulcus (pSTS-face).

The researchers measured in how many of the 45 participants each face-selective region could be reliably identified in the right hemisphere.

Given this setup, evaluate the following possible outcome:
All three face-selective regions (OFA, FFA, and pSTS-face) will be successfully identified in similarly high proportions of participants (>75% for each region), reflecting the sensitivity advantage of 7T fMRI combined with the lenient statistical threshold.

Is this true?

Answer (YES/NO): YES